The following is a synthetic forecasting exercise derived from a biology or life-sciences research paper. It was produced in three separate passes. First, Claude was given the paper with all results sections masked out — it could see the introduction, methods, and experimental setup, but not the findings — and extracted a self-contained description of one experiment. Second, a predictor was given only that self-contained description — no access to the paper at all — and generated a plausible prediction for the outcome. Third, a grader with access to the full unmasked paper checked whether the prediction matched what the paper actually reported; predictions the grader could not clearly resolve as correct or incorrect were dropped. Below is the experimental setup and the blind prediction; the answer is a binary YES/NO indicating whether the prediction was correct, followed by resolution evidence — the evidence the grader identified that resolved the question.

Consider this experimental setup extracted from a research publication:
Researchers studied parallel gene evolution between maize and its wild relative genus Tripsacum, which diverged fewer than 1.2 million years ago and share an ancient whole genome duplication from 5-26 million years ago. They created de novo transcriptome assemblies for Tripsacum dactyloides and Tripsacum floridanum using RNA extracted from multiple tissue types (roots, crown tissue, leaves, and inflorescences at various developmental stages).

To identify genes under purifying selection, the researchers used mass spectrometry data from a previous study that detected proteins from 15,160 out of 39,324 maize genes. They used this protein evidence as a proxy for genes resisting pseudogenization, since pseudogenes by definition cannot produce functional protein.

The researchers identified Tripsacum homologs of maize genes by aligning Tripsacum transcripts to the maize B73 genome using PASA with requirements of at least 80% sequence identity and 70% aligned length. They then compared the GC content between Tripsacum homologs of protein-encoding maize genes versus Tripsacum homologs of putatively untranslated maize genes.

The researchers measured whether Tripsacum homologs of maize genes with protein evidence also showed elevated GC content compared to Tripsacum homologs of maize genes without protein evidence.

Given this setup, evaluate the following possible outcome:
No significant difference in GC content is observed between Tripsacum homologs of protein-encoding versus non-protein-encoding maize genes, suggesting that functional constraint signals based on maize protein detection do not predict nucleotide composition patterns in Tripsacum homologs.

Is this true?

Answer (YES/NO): NO